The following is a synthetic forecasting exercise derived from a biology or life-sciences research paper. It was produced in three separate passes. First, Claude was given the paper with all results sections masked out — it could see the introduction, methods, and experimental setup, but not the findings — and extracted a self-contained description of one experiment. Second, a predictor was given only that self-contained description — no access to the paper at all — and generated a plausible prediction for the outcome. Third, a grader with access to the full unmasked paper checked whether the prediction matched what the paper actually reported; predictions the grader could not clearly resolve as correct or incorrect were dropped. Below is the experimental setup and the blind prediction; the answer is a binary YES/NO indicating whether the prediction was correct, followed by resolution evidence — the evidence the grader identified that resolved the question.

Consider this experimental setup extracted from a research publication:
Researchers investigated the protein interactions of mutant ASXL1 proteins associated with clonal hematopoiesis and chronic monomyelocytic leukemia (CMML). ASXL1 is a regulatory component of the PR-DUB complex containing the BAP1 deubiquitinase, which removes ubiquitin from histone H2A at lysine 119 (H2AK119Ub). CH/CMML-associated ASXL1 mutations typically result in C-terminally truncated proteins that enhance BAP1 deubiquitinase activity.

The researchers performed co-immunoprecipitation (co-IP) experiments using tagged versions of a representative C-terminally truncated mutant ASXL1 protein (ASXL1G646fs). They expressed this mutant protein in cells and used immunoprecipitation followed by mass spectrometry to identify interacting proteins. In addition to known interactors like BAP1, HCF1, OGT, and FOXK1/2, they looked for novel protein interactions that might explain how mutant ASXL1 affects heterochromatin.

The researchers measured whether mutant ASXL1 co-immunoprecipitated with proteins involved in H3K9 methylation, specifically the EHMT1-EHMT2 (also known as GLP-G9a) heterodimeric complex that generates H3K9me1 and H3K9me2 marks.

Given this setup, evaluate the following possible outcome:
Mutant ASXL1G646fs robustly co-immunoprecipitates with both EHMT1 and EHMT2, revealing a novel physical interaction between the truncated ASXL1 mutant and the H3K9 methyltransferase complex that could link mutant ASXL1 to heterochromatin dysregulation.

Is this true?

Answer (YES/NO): YES